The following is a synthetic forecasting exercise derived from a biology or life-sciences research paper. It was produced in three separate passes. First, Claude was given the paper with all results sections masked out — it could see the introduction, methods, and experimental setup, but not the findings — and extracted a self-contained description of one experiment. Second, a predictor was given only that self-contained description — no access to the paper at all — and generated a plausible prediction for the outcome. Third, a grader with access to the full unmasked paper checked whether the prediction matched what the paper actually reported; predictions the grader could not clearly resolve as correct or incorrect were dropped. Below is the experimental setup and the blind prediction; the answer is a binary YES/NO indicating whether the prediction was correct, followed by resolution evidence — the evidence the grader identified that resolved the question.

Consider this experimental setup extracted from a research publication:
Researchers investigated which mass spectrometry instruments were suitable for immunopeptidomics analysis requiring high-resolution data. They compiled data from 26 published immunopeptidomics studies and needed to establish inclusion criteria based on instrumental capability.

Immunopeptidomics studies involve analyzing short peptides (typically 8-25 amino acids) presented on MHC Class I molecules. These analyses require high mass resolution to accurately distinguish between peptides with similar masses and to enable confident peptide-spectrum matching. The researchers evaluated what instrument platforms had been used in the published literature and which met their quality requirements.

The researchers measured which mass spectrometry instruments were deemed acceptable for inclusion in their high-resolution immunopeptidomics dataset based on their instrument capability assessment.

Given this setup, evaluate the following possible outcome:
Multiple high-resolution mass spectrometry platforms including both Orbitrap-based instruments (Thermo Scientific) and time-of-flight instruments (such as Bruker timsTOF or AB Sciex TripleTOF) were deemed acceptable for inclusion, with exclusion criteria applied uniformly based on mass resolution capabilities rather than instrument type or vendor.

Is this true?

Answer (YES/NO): NO